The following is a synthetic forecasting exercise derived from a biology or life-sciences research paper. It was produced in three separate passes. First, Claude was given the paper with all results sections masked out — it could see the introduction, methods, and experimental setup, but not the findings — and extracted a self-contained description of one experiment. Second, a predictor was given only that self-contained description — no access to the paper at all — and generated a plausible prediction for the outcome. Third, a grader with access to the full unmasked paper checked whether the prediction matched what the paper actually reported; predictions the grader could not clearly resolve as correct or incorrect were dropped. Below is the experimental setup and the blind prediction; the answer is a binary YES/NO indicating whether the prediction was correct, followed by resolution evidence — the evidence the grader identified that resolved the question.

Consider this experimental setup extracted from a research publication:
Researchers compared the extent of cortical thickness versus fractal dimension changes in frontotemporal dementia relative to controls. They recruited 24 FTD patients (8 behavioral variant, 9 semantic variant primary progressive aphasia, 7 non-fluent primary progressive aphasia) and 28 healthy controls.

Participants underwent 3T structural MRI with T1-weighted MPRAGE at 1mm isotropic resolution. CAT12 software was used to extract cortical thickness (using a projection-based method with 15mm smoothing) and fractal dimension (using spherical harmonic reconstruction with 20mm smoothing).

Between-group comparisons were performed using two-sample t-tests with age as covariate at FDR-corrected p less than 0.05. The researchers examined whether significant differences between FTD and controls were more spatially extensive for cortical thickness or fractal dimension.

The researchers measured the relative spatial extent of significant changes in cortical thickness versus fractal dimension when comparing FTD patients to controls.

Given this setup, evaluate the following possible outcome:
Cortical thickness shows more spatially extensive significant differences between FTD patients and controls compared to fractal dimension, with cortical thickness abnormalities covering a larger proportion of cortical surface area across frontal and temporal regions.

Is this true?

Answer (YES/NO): YES